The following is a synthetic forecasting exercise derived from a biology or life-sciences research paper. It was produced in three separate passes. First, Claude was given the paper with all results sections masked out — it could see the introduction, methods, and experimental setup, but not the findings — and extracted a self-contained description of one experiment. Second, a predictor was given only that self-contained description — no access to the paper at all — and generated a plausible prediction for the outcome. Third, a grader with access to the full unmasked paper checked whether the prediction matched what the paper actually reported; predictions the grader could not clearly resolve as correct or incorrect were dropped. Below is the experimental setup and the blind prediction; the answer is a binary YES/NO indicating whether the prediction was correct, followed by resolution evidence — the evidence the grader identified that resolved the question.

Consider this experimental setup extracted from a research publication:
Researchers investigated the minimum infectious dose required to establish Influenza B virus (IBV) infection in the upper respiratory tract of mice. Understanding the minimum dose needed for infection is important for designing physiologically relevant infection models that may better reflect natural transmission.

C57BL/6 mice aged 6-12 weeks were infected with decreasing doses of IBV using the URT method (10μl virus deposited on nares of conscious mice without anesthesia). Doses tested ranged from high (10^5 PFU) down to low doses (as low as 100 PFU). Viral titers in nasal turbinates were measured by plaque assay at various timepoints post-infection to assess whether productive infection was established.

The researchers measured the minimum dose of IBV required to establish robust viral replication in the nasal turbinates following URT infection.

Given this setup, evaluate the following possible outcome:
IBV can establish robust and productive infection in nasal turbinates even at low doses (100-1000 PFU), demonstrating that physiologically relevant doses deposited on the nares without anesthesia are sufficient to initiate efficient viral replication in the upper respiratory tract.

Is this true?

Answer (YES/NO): YES